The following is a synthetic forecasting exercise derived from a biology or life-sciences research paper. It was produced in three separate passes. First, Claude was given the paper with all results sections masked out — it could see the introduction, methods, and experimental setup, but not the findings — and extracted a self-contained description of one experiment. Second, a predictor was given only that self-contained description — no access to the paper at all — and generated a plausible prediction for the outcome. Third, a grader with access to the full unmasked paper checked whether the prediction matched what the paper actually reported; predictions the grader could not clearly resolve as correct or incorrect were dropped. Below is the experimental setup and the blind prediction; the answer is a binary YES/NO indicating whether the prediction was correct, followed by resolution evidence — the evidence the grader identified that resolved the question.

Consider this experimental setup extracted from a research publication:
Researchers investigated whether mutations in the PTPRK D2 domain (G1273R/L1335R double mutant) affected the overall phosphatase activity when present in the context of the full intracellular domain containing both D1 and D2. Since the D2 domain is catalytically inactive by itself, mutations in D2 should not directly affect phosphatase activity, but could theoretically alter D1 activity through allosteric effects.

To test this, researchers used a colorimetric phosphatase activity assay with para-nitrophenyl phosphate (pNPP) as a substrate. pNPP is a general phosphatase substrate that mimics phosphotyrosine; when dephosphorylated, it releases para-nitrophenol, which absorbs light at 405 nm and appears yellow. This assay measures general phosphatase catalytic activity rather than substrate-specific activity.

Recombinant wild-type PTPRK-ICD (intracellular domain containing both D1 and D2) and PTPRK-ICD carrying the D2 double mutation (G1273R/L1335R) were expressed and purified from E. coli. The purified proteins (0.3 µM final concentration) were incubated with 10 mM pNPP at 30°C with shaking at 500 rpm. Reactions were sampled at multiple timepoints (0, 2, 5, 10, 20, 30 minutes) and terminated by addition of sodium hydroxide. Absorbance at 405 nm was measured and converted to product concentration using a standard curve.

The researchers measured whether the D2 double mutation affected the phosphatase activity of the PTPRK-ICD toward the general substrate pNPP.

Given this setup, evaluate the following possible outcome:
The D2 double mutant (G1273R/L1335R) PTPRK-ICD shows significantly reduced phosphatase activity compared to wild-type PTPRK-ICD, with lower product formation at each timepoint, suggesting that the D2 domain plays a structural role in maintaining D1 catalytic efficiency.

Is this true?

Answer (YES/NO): NO